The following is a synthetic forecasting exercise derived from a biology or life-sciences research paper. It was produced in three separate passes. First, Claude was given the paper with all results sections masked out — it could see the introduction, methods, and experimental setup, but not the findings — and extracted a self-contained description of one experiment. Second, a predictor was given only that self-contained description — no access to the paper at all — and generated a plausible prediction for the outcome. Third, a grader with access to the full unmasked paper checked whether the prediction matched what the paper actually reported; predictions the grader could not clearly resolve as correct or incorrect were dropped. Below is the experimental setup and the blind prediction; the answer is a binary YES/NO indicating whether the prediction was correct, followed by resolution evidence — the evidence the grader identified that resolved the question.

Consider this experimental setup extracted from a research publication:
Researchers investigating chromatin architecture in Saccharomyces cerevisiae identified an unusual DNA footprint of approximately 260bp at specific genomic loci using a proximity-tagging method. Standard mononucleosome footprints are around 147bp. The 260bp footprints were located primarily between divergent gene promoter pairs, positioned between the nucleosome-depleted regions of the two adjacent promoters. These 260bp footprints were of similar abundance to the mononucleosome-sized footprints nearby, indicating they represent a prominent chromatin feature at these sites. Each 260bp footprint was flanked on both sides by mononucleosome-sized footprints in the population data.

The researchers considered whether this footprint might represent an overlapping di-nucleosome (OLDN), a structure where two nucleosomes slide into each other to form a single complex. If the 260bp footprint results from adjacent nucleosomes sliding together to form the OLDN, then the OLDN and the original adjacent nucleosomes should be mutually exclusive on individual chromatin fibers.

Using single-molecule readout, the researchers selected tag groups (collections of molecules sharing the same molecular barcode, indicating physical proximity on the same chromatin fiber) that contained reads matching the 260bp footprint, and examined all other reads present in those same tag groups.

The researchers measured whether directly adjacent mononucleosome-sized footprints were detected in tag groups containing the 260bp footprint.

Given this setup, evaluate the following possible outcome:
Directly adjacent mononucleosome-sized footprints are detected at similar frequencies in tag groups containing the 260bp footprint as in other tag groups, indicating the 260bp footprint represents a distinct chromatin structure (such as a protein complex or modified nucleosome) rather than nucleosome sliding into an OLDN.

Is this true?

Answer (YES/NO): NO